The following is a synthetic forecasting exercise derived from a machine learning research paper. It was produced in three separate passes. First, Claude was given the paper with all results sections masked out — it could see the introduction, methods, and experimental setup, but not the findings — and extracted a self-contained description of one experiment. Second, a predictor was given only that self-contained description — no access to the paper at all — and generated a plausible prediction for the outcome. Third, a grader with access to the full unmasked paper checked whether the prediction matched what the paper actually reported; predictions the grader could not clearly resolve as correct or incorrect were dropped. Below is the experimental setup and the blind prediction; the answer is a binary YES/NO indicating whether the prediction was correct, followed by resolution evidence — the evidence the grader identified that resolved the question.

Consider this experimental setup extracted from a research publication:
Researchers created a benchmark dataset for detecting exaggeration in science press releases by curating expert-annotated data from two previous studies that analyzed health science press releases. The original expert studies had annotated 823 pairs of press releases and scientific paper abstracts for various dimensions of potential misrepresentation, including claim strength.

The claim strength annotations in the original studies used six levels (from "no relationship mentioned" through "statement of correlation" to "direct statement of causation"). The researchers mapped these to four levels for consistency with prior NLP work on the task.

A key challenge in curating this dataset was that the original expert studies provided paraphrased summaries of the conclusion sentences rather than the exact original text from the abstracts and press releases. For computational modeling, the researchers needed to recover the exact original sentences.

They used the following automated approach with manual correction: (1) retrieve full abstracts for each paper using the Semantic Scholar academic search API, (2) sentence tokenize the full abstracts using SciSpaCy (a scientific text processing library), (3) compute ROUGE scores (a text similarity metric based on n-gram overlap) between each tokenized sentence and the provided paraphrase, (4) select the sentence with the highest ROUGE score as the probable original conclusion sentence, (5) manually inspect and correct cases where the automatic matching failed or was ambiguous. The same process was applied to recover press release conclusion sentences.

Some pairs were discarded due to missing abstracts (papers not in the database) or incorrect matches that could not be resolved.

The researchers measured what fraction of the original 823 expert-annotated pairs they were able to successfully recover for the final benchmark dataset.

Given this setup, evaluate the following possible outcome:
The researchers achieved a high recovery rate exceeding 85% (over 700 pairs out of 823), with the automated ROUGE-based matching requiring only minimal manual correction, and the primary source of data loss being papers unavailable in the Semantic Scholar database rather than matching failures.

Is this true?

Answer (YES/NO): NO